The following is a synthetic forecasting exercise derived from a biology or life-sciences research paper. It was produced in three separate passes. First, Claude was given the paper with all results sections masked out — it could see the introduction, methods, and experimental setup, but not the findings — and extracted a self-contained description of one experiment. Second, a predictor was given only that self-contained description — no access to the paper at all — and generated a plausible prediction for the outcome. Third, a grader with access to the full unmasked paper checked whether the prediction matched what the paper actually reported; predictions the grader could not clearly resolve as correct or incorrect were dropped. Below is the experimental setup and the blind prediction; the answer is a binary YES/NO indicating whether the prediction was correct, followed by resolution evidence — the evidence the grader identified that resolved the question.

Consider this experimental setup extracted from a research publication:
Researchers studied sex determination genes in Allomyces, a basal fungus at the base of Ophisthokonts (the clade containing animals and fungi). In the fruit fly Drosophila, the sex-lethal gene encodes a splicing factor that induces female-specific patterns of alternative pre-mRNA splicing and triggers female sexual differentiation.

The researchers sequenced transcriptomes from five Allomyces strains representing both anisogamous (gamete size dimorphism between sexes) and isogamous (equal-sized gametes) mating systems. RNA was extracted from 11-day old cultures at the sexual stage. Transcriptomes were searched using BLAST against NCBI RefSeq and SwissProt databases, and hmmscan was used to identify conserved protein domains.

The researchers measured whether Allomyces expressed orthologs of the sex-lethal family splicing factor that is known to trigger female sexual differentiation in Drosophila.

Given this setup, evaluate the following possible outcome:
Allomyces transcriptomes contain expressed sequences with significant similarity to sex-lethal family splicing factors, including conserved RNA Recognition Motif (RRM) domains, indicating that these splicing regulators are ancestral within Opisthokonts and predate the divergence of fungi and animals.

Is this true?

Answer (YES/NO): NO